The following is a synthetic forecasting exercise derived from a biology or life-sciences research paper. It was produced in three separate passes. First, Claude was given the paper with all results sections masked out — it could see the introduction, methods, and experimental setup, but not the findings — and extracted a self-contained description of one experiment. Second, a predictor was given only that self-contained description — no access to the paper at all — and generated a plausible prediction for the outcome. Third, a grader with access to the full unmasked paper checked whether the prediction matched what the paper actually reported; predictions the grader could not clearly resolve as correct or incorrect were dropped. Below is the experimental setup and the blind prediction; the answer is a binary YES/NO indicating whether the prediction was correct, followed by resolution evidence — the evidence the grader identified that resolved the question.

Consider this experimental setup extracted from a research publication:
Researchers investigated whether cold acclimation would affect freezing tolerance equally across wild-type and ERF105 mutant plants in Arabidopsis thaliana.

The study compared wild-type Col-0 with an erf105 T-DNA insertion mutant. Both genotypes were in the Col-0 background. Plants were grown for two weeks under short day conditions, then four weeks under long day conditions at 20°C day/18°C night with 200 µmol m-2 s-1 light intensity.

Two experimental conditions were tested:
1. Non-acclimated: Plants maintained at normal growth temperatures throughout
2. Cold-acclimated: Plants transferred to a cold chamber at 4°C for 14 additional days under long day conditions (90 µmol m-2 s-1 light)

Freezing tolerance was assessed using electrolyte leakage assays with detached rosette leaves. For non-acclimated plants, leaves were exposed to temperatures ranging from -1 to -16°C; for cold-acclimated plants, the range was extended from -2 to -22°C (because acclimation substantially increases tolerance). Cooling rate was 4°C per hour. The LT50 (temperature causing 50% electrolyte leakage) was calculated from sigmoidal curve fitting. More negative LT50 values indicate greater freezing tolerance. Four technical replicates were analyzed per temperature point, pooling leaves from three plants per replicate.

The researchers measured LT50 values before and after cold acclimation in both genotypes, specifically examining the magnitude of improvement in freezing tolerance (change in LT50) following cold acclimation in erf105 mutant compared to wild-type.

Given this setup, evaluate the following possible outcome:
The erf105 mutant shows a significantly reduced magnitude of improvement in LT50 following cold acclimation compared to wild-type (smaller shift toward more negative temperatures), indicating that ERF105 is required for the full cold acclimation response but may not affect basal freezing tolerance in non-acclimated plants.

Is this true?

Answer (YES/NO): NO